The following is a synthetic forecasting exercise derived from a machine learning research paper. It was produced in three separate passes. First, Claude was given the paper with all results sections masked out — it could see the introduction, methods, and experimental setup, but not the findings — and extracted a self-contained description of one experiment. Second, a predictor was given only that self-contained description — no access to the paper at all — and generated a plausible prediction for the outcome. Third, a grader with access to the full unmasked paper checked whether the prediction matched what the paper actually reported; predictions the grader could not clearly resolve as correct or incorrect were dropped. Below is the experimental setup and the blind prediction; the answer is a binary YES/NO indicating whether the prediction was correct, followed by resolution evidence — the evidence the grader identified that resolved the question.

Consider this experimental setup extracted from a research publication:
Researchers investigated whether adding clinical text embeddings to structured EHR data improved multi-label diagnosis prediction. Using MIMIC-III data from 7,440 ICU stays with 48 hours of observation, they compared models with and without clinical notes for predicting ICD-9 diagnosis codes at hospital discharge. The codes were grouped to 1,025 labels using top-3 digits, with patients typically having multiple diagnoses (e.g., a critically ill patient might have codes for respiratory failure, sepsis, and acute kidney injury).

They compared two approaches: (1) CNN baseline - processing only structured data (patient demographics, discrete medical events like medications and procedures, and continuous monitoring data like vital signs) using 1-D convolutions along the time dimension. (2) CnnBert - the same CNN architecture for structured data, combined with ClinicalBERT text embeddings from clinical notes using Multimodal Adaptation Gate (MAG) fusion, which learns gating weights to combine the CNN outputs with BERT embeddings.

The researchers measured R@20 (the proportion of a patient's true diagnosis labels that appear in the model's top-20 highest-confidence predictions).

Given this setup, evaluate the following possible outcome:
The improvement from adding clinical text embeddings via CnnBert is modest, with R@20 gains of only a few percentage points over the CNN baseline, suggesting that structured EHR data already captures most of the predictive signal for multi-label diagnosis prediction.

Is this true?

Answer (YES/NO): NO